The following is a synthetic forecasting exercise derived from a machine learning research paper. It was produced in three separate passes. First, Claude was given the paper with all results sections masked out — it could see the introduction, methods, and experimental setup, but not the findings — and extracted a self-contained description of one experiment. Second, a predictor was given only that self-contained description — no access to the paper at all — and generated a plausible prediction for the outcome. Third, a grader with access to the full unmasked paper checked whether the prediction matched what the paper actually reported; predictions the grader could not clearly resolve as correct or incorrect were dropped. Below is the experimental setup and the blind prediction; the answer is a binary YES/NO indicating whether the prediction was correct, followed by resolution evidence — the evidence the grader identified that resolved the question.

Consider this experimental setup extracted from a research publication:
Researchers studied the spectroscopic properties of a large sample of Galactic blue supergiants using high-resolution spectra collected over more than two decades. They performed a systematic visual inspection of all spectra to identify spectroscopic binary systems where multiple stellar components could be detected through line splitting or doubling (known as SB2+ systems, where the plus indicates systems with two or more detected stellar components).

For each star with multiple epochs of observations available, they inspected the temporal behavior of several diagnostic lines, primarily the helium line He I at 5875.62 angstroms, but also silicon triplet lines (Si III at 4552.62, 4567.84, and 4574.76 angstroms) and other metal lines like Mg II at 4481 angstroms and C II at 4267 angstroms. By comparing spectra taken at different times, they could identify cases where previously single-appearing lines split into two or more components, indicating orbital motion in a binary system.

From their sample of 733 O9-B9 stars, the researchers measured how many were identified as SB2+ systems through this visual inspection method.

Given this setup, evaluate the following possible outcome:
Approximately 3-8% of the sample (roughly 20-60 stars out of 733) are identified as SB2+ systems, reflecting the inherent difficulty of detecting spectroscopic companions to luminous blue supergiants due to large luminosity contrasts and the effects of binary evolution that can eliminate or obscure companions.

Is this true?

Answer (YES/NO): YES